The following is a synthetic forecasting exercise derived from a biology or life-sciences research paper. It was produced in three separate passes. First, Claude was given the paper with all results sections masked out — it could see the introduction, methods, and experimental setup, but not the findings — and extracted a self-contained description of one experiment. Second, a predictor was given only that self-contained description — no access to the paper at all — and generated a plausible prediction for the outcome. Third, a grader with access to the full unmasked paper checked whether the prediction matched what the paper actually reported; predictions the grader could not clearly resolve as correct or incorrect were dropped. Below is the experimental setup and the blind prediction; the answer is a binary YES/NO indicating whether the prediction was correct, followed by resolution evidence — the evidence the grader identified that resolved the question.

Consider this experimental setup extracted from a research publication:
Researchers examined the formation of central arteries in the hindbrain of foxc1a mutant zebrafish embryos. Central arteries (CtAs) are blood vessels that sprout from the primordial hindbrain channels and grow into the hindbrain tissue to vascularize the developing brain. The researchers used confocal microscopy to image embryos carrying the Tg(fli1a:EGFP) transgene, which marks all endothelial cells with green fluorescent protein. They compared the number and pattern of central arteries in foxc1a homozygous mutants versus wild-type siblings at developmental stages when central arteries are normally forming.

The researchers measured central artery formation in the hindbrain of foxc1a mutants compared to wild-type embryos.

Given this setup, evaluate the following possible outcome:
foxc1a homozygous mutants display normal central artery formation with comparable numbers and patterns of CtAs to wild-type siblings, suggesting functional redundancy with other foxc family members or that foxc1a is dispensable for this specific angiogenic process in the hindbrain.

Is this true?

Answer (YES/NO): NO